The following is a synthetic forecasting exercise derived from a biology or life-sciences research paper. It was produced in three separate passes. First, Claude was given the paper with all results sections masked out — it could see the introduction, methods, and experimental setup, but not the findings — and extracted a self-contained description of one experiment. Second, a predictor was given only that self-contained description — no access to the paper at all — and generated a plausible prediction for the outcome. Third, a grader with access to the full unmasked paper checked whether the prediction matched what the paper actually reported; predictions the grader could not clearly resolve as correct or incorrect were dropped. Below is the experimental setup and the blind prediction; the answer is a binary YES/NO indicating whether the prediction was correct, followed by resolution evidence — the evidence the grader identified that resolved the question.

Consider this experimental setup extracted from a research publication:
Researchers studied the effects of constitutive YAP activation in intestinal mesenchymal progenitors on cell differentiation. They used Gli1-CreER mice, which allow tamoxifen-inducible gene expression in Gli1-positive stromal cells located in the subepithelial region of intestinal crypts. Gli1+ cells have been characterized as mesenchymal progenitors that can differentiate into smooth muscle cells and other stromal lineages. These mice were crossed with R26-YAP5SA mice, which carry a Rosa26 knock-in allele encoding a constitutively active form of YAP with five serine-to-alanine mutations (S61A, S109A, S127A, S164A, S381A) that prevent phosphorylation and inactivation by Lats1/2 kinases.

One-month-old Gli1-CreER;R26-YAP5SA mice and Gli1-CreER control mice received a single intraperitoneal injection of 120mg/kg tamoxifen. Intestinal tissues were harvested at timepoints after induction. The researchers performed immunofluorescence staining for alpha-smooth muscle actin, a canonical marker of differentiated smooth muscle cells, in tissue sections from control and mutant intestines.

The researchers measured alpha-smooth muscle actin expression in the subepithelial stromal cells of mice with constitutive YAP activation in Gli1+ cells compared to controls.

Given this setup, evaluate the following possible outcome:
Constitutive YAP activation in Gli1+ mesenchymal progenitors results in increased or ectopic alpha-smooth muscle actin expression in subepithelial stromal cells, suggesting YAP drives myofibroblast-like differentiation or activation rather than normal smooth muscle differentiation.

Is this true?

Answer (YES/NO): NO